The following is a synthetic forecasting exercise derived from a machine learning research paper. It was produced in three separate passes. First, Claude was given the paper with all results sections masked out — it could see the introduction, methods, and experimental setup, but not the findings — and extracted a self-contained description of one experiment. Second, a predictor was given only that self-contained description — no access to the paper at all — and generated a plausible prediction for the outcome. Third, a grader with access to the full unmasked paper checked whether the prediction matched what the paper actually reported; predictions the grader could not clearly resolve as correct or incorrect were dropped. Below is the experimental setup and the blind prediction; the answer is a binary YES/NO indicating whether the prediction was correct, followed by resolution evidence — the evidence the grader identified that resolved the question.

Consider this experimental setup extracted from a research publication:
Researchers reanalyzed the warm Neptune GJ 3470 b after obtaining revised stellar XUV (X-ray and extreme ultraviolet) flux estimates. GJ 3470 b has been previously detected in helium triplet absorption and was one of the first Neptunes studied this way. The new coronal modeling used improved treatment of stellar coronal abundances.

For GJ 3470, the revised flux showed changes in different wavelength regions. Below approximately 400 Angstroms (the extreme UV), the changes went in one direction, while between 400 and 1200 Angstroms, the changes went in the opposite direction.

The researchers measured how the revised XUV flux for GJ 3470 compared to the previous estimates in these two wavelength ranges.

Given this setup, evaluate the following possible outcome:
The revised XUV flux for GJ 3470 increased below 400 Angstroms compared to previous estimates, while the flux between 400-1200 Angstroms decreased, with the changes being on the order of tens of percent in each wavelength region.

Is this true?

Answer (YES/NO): NO